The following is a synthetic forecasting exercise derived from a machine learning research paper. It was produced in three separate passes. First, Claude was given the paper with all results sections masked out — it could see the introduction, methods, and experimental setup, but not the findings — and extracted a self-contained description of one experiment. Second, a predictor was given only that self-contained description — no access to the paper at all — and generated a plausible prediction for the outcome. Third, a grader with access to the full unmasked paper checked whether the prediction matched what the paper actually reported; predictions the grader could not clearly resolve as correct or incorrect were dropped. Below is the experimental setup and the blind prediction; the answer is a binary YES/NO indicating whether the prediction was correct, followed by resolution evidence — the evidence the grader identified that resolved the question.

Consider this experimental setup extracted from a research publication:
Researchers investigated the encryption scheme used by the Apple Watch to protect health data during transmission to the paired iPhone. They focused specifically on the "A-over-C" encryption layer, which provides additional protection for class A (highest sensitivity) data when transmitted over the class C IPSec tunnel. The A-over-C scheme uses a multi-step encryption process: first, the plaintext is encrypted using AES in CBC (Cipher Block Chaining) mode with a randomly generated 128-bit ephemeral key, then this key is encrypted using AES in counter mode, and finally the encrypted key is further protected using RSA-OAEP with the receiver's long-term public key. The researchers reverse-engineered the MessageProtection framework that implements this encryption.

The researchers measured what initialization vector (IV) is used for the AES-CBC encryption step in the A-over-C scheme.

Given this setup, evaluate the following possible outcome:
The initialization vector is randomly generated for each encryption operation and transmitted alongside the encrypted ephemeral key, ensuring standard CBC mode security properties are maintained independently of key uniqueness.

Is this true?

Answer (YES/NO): NO